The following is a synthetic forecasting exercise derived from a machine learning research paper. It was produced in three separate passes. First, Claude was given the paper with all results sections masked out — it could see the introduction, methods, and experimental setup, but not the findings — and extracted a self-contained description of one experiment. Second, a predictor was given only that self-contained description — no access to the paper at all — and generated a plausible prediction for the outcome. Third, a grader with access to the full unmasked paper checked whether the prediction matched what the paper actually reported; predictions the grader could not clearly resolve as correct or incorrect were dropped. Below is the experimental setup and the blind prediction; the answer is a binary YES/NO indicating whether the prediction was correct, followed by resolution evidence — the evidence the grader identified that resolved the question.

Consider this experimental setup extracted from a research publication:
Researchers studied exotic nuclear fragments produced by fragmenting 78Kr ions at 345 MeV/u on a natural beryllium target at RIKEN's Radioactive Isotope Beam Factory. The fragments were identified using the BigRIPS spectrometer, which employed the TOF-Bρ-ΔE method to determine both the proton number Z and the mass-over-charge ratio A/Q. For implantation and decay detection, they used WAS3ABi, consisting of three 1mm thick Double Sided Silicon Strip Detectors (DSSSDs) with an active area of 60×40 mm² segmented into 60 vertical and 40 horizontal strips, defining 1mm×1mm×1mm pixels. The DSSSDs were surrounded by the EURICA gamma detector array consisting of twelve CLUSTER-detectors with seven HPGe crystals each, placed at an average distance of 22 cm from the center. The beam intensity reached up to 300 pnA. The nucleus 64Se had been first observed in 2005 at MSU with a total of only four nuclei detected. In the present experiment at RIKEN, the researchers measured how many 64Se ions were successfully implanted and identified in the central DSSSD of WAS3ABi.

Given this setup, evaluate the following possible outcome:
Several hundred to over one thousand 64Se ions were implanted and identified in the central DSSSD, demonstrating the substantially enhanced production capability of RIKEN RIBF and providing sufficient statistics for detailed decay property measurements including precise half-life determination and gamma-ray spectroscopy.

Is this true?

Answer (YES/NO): NO